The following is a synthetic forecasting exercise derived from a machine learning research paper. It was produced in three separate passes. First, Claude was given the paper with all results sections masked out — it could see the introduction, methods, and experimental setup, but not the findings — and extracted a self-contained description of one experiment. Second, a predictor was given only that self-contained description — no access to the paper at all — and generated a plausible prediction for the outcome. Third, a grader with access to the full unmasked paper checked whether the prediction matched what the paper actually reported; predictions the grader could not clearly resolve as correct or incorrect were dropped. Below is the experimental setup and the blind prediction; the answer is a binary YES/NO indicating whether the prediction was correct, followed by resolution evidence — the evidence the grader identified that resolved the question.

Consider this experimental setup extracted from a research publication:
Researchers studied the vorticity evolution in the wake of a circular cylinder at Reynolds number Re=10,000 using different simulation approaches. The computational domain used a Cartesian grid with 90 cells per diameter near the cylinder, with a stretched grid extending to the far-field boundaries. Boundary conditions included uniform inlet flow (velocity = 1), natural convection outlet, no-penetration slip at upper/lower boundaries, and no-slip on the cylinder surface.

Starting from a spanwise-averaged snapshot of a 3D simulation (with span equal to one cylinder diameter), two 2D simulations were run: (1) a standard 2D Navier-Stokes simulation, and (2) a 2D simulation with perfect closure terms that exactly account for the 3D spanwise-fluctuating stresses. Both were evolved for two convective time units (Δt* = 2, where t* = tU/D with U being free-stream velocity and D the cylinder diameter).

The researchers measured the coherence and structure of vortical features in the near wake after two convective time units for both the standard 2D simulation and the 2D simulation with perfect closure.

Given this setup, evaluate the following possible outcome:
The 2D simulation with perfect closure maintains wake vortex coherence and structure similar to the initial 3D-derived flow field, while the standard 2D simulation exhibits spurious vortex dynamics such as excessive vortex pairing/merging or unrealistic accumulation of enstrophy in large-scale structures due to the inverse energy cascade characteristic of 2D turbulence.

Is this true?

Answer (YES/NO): YES